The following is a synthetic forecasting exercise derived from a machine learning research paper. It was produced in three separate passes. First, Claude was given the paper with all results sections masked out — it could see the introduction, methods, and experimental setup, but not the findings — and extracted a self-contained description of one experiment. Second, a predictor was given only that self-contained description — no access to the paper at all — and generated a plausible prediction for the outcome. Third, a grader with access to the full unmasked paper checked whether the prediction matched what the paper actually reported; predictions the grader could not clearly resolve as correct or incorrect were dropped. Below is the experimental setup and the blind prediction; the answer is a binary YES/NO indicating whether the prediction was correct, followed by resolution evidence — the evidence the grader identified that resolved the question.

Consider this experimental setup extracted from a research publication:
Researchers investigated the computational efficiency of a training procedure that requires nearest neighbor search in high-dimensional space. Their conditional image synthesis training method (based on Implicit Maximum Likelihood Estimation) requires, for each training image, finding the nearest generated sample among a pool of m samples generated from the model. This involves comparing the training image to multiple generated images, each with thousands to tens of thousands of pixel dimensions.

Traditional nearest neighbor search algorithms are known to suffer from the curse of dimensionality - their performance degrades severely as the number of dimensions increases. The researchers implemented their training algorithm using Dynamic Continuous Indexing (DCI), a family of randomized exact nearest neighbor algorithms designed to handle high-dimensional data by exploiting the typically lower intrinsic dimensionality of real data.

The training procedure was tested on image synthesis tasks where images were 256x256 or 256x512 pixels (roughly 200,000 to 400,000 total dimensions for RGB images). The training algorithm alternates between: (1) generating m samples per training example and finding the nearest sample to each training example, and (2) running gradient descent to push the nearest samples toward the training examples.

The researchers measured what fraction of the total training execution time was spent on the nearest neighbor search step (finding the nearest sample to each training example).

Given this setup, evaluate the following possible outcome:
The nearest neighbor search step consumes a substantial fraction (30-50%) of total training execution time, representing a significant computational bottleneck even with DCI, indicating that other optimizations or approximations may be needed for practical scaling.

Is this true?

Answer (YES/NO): NO